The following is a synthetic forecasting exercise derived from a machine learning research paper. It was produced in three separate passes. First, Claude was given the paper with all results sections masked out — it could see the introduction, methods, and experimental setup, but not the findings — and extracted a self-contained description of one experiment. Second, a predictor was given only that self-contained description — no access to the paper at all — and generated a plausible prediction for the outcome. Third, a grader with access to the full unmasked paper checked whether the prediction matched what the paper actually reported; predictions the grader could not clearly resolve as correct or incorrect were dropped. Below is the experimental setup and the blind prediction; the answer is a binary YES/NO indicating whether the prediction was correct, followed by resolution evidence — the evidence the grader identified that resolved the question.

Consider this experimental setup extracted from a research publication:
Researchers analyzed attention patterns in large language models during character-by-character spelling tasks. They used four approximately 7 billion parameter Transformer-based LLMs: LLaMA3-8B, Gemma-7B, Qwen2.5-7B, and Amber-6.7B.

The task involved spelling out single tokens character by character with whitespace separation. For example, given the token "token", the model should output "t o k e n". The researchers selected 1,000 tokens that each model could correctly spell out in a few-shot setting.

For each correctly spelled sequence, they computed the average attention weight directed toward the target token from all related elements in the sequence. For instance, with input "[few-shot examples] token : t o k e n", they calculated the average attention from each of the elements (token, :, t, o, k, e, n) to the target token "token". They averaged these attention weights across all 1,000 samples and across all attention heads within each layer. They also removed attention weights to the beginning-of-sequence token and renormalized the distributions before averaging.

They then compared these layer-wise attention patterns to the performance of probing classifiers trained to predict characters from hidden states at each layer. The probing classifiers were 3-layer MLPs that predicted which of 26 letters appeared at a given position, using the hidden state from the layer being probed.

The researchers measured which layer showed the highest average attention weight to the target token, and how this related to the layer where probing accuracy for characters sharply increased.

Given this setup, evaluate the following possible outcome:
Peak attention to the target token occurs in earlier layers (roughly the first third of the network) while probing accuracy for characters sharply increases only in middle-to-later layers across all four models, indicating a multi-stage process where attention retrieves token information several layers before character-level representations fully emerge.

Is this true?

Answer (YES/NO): NO